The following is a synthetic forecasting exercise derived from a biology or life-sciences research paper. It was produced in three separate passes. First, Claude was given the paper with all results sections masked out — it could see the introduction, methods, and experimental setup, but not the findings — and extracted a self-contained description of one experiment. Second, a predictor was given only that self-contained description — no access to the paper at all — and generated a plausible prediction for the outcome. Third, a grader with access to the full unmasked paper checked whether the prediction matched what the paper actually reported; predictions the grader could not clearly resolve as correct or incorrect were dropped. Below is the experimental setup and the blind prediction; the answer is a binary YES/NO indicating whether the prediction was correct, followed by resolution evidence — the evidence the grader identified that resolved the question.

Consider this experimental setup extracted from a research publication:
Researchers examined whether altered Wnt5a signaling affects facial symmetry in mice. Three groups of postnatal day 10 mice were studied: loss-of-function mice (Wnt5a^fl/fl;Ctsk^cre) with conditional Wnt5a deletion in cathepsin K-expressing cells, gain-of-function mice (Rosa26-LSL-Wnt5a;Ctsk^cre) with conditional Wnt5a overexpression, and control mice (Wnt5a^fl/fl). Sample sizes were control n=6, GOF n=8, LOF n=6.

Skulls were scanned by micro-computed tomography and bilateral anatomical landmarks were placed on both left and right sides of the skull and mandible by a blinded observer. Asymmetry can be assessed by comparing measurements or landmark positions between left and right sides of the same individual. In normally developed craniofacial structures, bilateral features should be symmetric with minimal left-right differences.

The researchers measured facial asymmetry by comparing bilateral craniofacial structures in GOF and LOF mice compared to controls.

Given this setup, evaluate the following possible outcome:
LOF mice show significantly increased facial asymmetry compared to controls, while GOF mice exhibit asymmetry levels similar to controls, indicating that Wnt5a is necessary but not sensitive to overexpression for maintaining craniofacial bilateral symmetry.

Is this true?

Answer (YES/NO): NO